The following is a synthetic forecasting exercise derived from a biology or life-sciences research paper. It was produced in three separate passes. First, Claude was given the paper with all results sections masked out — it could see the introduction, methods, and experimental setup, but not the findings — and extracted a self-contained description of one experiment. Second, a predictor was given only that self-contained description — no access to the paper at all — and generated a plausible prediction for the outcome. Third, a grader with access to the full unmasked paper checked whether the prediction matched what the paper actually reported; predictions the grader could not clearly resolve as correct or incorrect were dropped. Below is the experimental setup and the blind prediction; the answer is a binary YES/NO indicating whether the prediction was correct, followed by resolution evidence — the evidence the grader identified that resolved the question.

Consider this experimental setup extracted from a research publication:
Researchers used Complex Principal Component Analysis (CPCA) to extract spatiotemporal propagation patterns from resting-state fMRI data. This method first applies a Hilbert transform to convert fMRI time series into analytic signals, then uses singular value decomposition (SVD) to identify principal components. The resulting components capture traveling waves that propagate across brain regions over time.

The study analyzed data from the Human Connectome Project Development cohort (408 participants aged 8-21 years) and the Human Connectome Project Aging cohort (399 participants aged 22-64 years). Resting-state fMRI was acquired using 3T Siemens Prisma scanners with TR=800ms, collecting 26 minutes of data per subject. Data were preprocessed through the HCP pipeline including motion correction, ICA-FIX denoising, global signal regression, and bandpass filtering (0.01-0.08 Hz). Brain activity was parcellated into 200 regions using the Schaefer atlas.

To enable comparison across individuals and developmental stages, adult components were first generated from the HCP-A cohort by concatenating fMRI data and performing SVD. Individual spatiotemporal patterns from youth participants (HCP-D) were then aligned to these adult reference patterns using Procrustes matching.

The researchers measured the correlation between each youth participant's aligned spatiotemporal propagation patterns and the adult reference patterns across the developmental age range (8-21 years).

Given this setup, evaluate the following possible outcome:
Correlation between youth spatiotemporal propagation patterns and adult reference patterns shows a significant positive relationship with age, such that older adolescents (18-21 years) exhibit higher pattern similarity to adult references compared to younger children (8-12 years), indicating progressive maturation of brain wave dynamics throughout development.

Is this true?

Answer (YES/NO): YES